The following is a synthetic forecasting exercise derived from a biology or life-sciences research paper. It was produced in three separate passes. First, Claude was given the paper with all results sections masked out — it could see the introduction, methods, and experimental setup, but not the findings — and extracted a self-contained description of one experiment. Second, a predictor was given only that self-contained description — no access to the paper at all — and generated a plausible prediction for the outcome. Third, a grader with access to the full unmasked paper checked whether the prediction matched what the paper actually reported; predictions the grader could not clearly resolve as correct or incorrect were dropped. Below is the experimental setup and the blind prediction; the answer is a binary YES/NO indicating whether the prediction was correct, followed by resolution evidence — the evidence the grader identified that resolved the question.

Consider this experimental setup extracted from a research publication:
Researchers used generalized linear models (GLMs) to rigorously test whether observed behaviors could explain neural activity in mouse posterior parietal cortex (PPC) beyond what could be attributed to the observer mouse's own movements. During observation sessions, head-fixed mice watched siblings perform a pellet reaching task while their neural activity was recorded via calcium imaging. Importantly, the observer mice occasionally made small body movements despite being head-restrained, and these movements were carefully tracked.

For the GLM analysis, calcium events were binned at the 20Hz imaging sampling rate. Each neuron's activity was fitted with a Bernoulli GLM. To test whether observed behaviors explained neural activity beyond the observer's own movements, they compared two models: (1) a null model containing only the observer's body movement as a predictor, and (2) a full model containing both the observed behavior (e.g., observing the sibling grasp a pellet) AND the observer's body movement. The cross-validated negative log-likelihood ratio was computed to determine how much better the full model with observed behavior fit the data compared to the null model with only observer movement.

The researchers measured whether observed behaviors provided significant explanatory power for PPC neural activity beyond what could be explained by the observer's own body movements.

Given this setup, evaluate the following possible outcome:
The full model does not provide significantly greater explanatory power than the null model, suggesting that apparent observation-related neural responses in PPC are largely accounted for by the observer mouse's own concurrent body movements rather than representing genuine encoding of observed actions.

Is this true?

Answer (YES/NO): YES